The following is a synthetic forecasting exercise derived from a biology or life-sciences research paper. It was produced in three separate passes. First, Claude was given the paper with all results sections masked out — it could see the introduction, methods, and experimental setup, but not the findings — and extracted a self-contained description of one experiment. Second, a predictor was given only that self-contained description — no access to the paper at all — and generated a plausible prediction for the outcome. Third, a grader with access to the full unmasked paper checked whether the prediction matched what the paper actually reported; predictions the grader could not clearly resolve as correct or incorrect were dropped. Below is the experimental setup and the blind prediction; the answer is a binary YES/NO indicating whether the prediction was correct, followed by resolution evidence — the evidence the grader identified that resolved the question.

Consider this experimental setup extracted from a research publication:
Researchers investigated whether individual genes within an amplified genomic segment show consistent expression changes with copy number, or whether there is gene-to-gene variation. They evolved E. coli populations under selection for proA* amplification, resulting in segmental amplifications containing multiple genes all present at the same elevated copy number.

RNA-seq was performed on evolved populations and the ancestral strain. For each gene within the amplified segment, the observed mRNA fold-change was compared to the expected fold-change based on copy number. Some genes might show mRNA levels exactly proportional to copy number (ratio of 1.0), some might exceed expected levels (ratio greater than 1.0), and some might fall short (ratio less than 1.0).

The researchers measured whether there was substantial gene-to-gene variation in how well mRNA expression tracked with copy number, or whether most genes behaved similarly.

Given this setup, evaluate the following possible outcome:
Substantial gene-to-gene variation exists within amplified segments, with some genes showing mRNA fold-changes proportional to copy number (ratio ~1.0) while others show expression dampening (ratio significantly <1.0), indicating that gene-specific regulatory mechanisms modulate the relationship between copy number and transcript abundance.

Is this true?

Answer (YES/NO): YES